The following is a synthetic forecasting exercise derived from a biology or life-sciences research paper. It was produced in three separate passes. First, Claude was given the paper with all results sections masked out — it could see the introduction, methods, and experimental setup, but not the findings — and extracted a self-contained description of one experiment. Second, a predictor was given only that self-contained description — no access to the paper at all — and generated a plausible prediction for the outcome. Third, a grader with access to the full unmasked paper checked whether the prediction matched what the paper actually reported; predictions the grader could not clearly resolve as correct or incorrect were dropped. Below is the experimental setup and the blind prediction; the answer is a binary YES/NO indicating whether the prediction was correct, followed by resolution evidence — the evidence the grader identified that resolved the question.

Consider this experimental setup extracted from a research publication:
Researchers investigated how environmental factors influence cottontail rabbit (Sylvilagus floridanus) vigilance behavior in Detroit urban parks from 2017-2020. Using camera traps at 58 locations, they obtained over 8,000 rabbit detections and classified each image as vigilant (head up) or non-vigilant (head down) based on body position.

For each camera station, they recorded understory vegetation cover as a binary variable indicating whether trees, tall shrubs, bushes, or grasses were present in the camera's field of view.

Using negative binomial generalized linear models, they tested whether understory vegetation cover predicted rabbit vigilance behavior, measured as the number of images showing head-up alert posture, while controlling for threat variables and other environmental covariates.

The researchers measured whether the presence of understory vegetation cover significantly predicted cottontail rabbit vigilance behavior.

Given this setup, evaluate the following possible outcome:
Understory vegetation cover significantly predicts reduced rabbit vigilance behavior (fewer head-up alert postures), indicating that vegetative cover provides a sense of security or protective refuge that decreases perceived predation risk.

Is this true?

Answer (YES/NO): NO